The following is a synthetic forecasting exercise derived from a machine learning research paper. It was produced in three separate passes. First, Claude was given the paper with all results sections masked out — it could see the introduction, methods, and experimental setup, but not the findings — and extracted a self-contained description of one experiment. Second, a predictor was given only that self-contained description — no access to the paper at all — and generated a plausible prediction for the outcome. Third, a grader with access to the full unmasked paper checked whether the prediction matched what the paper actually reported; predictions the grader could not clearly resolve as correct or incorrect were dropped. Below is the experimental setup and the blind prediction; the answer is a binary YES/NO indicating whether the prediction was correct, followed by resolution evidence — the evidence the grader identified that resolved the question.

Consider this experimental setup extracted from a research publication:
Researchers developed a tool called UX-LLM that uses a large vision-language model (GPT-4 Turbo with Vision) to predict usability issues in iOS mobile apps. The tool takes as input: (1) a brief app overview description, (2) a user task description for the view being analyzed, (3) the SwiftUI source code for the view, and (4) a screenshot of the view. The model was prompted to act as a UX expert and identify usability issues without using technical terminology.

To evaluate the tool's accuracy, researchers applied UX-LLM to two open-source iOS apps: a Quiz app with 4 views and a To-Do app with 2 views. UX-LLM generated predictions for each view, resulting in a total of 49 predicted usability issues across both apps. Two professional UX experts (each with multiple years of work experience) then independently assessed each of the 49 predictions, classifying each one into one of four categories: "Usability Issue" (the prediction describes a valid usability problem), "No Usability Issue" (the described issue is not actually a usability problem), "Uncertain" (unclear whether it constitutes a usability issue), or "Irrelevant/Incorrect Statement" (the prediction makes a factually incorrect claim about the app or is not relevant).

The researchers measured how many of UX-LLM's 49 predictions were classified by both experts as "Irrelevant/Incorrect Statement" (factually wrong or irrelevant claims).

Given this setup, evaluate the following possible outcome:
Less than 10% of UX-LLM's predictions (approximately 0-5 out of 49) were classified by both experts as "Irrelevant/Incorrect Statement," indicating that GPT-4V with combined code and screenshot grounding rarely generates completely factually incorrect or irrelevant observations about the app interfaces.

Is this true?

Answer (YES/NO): YES